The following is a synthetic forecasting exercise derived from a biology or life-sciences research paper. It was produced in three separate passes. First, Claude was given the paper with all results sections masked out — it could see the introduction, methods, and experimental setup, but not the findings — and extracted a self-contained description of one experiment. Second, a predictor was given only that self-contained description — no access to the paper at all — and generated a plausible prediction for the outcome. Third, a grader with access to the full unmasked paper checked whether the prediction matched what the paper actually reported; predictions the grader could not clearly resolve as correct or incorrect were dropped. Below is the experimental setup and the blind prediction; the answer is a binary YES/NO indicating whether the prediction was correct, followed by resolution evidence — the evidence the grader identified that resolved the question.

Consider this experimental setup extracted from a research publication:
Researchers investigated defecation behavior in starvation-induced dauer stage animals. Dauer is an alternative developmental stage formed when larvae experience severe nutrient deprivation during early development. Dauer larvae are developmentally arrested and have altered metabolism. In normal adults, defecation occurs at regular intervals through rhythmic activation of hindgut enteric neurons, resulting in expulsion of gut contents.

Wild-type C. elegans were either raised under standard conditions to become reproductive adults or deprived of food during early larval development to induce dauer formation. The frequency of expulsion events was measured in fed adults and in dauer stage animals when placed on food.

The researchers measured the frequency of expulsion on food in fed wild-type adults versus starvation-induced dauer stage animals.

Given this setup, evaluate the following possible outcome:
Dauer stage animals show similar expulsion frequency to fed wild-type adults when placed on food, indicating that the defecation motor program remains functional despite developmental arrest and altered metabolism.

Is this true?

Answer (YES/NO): NO